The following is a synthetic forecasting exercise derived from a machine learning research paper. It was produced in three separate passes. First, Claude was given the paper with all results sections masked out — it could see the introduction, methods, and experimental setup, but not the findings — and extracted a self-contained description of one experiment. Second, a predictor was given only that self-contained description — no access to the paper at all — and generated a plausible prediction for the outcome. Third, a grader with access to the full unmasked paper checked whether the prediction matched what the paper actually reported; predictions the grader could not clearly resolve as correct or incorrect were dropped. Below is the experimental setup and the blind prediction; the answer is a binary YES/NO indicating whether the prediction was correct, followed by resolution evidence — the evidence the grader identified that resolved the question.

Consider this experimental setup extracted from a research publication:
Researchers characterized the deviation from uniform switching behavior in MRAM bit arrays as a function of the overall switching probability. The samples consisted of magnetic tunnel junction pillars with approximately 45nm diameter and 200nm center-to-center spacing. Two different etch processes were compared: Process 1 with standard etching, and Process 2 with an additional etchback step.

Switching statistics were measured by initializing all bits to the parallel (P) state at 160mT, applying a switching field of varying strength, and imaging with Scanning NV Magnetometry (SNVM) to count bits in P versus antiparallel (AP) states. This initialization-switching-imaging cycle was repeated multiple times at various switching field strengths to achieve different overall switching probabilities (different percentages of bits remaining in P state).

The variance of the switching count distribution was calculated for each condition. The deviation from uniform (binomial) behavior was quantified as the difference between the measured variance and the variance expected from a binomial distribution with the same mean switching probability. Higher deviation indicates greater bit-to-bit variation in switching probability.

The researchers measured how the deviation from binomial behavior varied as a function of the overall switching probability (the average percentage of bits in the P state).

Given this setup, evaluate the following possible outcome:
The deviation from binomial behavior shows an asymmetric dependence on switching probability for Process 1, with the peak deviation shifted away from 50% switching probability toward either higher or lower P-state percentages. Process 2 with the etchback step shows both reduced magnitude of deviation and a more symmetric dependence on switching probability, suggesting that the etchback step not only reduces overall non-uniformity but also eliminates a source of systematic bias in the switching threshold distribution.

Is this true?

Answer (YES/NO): NO